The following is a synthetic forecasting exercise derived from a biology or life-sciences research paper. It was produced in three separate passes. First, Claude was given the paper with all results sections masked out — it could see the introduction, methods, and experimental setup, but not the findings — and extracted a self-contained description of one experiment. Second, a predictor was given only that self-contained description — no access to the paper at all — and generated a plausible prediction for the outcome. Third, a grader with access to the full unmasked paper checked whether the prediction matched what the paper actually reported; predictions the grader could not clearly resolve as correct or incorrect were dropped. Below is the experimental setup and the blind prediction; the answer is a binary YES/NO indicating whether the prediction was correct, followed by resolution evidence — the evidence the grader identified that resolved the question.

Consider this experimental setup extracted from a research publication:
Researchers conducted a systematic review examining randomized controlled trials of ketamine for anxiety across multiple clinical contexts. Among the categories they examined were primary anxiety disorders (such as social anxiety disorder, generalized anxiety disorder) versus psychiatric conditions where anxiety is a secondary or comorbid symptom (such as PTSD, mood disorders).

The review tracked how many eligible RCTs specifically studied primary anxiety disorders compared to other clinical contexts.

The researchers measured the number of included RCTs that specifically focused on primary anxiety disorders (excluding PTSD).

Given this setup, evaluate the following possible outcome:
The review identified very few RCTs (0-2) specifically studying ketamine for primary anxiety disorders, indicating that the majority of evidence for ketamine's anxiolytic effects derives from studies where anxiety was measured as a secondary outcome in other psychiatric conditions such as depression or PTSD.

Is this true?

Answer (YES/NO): YES